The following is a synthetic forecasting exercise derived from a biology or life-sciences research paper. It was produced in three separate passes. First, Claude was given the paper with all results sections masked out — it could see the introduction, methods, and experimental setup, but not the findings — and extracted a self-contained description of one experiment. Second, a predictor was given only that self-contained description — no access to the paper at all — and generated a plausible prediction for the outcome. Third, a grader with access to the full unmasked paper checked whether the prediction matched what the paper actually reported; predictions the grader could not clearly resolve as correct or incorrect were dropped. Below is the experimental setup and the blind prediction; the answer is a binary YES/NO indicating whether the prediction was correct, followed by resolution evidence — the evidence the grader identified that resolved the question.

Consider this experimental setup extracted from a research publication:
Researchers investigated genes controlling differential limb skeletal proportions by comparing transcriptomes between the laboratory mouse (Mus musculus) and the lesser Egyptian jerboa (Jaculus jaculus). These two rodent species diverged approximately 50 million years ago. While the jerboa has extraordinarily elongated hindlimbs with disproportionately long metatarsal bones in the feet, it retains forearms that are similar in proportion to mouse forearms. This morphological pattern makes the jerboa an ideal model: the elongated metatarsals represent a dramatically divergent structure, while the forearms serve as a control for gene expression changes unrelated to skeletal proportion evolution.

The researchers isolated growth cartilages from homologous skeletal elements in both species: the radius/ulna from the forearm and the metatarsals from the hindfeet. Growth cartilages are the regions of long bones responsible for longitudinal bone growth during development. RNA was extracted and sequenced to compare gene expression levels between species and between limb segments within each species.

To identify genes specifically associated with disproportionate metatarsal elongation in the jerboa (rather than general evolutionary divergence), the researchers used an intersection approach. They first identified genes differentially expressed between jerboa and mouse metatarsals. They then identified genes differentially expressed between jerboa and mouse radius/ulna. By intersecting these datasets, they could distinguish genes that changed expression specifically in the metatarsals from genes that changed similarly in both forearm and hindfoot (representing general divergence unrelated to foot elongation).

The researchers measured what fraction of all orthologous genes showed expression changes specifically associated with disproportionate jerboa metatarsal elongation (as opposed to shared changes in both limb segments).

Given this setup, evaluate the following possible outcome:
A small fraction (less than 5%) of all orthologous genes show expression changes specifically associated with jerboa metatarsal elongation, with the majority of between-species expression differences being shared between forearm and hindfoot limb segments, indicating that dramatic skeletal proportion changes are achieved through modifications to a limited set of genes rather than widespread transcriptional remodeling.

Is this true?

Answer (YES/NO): NO